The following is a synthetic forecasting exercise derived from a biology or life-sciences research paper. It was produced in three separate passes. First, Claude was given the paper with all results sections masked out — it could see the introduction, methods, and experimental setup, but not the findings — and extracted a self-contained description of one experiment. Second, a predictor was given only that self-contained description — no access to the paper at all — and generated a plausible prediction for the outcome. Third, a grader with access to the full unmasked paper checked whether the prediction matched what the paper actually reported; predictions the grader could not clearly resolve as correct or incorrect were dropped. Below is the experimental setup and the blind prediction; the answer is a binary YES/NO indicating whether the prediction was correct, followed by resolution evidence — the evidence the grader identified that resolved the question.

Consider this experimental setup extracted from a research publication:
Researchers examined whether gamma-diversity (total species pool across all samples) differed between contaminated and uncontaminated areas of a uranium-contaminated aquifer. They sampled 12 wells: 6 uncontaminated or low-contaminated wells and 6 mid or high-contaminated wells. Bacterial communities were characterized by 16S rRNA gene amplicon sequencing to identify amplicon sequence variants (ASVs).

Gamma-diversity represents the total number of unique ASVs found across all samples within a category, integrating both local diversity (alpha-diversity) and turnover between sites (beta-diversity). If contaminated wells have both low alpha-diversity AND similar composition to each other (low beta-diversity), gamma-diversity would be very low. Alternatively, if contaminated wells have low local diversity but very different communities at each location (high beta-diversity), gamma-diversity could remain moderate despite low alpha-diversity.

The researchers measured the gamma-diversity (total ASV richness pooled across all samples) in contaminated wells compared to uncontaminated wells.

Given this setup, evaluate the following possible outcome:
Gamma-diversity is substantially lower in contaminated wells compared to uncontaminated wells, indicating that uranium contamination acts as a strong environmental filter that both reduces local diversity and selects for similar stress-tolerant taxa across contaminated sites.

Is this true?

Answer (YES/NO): YES